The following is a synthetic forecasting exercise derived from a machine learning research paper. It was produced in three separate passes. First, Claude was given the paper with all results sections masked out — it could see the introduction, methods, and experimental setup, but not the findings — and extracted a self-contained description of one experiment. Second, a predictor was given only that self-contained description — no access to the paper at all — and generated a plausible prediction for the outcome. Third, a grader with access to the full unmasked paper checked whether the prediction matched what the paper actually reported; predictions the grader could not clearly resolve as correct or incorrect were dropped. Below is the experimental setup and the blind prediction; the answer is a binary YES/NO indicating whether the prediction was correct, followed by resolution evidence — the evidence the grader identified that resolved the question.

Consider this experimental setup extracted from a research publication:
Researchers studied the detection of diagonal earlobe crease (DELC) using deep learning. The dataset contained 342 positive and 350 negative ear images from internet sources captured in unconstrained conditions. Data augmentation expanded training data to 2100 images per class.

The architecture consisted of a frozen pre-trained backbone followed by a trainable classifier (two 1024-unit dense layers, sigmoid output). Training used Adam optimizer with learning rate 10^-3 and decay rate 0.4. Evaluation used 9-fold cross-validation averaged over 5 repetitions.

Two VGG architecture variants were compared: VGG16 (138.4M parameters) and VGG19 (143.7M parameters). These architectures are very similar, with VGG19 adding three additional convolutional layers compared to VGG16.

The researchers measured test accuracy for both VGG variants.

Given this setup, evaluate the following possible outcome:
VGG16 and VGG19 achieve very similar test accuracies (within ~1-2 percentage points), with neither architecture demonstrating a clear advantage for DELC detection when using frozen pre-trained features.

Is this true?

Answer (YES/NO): NO